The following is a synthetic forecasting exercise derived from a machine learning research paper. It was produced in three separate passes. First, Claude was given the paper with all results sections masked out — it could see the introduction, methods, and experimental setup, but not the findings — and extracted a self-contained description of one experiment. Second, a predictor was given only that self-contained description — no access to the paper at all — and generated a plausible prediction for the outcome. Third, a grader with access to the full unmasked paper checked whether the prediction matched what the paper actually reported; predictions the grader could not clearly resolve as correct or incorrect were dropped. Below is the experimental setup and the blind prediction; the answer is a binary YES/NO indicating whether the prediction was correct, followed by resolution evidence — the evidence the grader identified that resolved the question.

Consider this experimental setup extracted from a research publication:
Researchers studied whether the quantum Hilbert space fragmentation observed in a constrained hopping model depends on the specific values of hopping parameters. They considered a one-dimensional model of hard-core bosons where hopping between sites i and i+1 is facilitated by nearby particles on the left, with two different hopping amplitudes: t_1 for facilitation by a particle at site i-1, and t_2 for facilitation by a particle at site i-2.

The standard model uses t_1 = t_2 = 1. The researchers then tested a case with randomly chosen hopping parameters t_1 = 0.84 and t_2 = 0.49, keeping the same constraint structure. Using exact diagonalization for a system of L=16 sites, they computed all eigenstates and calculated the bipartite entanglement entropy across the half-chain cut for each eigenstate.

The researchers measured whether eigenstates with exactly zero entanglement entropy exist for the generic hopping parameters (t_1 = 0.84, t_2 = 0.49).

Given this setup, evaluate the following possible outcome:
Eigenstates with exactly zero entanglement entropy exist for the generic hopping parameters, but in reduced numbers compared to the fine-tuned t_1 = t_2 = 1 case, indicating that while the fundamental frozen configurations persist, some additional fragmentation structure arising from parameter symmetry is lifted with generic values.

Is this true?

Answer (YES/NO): NO